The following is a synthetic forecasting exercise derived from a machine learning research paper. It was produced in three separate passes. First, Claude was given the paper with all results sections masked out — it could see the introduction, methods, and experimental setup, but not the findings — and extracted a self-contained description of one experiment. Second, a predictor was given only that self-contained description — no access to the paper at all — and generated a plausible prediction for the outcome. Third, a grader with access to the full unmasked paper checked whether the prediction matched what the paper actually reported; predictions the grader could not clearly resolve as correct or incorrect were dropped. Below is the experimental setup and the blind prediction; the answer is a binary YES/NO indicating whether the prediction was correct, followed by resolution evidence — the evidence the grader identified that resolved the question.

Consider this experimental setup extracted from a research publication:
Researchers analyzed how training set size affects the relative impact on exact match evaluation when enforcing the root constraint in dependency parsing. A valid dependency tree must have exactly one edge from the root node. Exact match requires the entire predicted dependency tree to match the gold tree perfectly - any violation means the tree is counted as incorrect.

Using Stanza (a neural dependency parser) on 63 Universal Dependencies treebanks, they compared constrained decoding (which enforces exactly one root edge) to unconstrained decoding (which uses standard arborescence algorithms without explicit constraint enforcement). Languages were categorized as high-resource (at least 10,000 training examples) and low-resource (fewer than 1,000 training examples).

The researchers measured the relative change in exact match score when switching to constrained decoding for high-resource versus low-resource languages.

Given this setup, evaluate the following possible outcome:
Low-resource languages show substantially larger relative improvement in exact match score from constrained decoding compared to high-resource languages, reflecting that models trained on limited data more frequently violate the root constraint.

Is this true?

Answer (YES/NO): YES